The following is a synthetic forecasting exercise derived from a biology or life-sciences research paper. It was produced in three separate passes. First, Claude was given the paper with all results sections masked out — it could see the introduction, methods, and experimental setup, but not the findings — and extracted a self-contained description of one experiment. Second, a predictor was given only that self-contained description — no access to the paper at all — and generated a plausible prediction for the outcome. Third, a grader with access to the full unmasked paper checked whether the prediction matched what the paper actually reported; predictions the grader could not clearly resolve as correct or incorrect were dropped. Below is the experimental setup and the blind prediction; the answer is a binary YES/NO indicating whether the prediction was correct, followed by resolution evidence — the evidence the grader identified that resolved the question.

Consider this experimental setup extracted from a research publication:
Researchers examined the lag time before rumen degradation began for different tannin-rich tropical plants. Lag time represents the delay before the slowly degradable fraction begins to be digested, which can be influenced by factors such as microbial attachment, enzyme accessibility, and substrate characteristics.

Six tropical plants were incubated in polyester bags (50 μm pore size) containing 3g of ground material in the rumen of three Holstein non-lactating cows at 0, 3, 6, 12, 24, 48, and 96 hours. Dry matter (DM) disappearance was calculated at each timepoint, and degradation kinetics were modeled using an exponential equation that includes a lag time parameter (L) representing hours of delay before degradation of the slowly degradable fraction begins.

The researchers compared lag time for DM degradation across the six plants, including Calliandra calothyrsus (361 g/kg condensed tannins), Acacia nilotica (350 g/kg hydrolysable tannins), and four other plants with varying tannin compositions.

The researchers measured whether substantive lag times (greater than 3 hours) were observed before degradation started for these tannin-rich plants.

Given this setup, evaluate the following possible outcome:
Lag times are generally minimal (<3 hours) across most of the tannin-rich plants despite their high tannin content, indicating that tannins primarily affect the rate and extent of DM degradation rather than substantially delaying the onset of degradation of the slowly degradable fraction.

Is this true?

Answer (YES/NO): NO